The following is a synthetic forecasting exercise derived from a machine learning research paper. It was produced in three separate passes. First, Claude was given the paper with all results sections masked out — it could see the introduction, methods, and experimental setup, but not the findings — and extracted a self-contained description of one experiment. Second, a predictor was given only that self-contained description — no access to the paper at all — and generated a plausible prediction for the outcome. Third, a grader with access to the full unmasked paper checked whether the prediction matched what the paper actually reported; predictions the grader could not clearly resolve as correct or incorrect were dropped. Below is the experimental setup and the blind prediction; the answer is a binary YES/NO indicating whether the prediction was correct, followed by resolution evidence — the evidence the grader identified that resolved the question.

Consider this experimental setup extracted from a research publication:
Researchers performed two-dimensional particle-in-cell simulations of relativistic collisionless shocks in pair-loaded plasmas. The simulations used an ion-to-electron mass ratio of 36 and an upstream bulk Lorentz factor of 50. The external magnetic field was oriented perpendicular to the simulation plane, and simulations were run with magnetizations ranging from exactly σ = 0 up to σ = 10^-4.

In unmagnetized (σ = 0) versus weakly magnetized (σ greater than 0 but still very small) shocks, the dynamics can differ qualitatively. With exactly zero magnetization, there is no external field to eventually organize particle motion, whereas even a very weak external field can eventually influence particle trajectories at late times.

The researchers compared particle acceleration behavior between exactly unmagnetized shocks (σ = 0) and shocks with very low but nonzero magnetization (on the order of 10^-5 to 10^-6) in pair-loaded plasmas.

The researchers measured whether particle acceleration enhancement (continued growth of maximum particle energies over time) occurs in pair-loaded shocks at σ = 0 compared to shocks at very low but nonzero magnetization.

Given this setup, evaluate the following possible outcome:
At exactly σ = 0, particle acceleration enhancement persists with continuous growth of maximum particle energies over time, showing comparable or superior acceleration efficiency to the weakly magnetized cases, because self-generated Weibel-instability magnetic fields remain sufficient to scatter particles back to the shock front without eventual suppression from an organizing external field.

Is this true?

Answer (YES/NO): YES